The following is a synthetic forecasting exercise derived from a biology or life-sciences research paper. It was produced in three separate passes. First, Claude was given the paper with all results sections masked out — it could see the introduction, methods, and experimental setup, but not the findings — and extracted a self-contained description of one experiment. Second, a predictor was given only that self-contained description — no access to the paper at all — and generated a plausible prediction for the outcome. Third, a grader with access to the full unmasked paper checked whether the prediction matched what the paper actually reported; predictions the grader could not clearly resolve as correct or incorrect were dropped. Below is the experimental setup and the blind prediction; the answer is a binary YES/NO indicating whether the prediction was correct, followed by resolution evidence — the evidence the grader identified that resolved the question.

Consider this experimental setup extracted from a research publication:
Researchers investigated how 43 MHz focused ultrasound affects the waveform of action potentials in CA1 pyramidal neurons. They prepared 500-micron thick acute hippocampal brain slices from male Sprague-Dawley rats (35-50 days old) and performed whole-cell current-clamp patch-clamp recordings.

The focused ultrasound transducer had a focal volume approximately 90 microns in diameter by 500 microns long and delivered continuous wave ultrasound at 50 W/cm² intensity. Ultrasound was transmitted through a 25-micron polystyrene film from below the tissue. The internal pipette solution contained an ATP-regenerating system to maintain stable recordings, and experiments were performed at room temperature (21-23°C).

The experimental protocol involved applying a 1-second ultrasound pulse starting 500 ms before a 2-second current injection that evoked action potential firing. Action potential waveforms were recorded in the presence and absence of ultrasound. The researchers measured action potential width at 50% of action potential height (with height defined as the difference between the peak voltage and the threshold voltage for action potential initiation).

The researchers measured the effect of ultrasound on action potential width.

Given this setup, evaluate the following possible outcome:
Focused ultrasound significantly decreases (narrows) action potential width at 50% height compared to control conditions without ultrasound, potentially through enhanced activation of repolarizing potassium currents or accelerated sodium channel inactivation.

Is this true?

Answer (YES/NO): YES